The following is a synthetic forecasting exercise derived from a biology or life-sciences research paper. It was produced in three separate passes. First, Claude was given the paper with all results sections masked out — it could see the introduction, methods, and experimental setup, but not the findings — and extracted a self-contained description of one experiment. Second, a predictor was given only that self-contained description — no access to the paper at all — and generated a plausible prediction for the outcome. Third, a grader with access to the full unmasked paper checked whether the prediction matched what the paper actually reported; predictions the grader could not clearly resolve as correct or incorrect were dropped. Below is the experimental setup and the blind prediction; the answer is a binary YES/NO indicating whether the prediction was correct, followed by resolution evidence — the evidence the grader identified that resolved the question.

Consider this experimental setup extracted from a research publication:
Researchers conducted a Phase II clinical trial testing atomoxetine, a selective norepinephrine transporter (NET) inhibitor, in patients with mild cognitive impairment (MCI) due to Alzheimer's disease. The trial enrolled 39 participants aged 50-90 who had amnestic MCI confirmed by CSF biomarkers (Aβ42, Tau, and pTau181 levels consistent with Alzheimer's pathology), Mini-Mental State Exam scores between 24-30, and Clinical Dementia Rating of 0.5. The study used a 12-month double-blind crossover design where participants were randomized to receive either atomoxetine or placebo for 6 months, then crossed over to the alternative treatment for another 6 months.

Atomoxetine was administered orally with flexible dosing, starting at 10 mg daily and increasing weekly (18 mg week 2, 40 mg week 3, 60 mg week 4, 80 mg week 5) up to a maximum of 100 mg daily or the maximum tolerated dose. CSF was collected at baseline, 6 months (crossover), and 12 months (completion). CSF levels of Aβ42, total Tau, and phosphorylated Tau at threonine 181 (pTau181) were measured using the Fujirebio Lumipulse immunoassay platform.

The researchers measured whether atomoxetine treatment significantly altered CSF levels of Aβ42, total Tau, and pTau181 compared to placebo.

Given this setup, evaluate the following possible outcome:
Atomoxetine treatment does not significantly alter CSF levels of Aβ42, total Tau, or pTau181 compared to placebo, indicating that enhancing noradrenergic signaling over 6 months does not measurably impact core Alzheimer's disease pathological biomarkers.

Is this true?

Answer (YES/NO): NO